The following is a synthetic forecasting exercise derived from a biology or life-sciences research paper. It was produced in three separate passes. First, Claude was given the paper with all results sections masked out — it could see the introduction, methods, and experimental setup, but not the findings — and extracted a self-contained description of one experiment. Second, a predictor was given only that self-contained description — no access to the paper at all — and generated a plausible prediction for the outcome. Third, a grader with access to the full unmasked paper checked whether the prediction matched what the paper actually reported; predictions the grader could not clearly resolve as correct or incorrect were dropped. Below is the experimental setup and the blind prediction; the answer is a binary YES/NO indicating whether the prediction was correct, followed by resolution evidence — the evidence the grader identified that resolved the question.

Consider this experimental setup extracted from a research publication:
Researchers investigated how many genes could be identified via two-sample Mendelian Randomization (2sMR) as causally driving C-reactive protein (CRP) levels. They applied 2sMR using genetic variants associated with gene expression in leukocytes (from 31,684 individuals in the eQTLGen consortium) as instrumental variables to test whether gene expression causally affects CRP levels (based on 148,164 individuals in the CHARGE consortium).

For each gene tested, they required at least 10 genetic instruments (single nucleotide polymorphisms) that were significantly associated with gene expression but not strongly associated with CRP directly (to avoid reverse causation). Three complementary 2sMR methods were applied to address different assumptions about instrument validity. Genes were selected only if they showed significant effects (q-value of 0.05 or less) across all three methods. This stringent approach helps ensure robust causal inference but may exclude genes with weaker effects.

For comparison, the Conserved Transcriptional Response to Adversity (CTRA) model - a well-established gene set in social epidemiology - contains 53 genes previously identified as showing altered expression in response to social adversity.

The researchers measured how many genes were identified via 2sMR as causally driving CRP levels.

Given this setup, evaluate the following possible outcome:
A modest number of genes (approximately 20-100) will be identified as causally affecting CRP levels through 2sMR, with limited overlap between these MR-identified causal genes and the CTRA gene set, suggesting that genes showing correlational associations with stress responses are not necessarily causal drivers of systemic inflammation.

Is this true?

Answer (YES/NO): YES